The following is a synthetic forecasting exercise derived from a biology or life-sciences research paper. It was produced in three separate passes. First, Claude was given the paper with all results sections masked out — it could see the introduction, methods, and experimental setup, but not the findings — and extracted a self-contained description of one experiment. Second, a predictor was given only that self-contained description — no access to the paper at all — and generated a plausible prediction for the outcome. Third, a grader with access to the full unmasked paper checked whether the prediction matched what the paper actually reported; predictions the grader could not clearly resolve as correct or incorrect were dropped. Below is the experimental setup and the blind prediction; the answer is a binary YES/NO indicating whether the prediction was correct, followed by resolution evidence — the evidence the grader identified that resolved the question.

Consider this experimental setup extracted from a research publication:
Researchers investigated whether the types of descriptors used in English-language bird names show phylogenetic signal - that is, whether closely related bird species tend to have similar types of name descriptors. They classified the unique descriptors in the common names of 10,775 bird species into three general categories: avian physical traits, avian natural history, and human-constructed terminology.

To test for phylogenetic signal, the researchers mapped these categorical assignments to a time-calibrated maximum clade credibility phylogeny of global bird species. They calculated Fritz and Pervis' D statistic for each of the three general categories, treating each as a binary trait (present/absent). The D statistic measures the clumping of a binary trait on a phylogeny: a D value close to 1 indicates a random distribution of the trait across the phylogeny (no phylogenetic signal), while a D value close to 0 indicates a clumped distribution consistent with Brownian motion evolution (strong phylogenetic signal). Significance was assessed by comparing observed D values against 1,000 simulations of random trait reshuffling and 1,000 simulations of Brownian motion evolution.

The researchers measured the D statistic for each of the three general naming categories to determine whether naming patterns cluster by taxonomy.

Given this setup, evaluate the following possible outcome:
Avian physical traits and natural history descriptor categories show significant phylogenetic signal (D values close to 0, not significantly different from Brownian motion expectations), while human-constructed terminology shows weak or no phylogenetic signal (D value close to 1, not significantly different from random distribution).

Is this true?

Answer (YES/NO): NO